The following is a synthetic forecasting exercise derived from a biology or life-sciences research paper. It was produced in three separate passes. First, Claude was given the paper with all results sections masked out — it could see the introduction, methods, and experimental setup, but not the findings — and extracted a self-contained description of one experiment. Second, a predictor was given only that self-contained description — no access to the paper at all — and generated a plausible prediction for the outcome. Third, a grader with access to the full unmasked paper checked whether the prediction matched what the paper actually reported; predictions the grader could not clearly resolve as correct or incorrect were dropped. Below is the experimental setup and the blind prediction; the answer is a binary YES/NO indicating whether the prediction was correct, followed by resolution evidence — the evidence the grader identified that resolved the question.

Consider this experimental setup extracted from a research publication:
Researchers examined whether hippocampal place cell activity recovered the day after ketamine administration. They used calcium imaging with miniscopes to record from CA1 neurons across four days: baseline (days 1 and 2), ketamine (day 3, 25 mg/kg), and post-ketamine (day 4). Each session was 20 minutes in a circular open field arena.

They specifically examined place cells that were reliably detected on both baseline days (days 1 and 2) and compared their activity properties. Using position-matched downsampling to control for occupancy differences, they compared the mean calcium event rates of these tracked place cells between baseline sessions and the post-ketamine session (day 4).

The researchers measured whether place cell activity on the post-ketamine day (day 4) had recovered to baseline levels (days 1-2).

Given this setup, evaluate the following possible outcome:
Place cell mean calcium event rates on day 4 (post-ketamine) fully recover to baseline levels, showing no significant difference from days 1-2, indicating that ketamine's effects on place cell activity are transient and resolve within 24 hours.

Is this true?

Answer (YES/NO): NO